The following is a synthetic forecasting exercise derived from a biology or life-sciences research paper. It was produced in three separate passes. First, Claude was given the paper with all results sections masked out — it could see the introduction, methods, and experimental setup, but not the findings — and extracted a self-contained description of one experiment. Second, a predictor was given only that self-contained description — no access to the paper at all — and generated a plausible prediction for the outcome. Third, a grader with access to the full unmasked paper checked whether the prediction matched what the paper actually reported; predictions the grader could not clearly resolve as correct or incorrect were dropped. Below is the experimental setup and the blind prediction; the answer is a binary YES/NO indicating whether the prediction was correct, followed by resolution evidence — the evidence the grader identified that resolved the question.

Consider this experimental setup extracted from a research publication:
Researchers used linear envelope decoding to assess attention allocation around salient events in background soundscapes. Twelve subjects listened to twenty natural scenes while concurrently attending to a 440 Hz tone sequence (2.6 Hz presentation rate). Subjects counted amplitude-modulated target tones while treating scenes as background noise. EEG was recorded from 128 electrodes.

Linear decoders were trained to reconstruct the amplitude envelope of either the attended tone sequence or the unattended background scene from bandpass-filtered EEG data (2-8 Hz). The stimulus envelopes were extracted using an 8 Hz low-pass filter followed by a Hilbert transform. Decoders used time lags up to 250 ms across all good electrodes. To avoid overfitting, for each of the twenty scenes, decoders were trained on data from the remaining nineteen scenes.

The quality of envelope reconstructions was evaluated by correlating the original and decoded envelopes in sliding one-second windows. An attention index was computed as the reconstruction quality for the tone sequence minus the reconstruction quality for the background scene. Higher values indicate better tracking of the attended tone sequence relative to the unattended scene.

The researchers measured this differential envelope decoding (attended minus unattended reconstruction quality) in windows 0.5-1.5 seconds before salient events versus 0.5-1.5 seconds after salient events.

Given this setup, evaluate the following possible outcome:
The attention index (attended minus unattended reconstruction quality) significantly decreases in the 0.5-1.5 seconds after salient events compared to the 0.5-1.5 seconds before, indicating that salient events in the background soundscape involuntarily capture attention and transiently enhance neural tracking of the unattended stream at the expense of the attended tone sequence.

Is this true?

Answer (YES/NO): NO